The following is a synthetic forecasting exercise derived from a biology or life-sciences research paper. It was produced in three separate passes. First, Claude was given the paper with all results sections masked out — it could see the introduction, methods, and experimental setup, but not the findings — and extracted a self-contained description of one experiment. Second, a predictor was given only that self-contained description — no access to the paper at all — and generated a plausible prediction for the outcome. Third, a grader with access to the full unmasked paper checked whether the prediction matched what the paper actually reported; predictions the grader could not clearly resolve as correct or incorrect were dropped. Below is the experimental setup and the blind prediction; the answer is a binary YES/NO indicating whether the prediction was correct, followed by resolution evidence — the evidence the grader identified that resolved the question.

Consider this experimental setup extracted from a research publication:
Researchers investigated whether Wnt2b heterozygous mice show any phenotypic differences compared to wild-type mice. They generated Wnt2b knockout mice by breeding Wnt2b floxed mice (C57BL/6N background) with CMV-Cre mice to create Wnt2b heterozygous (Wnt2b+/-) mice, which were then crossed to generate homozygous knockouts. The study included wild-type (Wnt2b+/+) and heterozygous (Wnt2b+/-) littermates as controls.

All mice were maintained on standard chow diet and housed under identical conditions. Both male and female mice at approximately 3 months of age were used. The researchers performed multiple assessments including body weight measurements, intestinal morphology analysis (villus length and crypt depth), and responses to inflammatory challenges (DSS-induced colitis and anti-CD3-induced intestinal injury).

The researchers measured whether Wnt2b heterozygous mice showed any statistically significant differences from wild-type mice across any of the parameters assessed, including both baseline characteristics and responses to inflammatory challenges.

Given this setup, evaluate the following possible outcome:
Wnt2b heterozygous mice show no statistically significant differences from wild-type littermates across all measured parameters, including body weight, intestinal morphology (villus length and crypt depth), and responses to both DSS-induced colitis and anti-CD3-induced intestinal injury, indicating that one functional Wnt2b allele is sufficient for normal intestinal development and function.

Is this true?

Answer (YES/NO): YES